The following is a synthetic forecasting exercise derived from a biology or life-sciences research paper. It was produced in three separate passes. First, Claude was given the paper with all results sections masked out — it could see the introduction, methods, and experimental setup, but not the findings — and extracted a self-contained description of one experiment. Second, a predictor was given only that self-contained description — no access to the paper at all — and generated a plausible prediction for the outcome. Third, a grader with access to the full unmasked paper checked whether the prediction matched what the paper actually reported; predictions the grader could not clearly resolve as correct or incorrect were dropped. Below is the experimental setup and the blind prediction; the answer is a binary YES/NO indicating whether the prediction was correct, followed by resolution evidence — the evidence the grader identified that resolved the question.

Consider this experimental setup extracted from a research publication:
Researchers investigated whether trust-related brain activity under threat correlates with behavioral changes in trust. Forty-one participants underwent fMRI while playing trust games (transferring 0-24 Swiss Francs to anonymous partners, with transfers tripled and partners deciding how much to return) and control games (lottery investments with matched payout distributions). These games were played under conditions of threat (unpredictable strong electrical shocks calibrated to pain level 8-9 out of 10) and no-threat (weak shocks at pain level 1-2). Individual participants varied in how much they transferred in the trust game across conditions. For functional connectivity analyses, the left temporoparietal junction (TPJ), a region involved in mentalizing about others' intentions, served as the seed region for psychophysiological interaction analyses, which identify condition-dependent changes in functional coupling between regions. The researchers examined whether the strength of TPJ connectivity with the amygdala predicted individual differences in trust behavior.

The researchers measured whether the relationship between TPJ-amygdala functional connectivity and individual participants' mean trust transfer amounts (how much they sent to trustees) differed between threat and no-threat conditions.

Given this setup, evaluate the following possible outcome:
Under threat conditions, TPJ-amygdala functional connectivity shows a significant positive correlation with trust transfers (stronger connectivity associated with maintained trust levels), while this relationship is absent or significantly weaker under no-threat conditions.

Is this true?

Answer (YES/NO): NO